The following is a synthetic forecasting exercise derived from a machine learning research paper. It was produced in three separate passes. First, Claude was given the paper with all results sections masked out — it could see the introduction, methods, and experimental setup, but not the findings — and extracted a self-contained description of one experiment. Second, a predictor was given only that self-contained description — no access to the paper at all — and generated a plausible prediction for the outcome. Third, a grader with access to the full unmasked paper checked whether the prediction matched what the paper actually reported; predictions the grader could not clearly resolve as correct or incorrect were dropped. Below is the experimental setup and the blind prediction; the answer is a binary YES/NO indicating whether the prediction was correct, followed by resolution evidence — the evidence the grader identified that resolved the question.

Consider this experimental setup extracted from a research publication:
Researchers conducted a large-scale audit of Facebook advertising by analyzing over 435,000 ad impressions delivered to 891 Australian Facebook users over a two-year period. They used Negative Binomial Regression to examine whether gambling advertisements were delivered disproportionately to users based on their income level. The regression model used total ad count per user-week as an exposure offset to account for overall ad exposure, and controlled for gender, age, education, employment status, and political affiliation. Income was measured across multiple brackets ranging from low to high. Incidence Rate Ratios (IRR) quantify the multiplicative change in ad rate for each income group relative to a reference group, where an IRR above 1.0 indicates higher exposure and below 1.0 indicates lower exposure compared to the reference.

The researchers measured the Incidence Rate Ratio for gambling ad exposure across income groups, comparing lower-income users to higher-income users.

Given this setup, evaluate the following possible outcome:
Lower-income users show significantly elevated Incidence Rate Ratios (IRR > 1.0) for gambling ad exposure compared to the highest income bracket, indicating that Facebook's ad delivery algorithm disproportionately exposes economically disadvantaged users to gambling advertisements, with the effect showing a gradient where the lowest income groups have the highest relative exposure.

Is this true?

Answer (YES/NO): NO